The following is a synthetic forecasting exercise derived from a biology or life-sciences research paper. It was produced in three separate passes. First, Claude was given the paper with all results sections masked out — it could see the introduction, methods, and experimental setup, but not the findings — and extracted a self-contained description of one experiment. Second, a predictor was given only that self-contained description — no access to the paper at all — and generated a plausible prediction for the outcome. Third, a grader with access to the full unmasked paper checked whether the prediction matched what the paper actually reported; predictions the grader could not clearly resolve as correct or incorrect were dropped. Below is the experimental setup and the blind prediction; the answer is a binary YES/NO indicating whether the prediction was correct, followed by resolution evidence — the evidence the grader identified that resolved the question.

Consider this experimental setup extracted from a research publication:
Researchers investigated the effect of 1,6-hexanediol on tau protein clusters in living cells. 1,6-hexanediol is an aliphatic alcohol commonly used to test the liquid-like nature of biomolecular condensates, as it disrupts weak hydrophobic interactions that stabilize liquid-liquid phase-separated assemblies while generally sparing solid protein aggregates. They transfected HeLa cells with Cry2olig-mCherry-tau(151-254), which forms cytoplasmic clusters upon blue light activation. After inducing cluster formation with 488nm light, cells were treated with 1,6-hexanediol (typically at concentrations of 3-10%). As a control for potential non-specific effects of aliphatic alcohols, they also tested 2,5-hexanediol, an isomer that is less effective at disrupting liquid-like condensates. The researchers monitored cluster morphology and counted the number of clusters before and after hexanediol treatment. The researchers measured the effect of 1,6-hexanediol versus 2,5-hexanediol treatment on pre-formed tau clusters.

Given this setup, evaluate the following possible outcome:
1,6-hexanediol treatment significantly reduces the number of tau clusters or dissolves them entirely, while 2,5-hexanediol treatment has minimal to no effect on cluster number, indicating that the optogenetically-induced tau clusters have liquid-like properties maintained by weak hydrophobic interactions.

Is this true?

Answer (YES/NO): YES